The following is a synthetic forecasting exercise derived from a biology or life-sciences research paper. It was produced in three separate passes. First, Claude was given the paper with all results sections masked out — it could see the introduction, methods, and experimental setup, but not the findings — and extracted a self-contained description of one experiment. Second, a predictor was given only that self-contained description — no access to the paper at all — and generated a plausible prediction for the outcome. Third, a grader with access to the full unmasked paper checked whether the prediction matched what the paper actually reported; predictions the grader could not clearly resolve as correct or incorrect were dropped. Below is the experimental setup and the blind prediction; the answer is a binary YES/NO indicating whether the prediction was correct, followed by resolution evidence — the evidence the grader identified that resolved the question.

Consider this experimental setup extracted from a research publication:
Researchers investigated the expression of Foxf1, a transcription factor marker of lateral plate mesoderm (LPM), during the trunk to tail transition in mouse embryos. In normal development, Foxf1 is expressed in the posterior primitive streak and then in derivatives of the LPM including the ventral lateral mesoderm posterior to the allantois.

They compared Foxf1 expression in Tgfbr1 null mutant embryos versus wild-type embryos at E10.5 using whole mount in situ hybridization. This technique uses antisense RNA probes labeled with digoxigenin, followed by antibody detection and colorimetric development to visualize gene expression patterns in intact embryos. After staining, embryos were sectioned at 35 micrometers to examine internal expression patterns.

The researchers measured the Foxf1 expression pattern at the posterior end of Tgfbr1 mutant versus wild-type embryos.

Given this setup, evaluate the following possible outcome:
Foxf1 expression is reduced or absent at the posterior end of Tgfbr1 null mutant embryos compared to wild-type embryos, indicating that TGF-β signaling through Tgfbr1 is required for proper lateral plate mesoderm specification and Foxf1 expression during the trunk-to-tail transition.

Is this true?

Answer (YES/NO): NO